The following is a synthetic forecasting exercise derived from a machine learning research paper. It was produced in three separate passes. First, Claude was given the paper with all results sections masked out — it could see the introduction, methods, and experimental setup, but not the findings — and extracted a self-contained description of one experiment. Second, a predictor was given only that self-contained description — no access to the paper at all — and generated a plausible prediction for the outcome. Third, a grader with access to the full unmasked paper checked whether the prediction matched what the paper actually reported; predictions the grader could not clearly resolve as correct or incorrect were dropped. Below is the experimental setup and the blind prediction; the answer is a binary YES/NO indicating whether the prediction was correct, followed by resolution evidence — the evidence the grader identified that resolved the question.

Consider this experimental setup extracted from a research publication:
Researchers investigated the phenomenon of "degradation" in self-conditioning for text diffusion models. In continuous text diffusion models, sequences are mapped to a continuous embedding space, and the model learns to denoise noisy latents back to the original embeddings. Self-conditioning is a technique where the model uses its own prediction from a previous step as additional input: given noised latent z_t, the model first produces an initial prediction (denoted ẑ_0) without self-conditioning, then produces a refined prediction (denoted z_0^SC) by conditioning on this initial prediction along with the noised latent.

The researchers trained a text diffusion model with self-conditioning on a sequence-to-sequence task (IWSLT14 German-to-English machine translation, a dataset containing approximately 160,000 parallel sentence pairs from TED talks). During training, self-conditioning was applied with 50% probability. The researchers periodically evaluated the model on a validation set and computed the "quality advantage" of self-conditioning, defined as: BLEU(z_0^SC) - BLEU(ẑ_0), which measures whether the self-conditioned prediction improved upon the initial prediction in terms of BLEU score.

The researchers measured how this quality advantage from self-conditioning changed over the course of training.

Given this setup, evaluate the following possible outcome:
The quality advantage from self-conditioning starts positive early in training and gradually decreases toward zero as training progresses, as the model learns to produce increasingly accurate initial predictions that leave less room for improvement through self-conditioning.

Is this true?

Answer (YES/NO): NO